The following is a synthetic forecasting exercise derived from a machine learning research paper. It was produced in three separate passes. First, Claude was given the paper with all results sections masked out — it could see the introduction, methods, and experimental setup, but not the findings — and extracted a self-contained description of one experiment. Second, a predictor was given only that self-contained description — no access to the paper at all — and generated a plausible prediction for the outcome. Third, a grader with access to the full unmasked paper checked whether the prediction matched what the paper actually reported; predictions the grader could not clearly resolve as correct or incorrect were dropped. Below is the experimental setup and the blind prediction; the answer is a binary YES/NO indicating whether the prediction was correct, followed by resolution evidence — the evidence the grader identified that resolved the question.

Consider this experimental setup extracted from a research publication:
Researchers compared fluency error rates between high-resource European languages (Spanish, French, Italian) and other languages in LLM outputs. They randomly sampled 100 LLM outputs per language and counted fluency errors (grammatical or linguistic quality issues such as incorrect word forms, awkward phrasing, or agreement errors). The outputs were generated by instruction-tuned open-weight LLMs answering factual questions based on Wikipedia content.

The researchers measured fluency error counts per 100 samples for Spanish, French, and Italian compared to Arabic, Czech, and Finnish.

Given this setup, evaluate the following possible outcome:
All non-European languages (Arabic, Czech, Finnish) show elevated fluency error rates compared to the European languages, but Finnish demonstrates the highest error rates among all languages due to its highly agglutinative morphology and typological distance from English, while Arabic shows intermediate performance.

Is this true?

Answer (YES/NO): NO